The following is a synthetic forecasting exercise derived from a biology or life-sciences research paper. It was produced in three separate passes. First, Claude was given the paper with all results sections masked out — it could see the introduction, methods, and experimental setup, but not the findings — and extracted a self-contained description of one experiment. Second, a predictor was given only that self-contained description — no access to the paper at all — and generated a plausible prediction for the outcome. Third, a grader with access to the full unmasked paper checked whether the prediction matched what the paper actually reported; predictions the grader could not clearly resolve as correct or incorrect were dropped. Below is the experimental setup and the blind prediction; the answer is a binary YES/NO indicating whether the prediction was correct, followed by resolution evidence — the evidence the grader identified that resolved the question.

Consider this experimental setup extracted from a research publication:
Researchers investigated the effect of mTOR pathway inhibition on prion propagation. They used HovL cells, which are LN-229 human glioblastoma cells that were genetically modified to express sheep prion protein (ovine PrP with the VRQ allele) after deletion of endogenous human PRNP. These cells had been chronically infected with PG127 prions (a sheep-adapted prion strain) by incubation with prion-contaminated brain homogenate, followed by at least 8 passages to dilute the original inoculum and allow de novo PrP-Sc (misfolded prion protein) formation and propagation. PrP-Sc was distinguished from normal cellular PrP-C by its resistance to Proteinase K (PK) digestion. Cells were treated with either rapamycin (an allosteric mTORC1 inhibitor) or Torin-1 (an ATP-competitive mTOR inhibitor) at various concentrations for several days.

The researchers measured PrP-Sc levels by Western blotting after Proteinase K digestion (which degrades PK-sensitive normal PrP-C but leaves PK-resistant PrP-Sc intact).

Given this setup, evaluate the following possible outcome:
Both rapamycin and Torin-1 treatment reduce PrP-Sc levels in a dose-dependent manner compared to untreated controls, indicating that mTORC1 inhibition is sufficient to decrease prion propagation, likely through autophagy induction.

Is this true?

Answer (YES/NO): NO